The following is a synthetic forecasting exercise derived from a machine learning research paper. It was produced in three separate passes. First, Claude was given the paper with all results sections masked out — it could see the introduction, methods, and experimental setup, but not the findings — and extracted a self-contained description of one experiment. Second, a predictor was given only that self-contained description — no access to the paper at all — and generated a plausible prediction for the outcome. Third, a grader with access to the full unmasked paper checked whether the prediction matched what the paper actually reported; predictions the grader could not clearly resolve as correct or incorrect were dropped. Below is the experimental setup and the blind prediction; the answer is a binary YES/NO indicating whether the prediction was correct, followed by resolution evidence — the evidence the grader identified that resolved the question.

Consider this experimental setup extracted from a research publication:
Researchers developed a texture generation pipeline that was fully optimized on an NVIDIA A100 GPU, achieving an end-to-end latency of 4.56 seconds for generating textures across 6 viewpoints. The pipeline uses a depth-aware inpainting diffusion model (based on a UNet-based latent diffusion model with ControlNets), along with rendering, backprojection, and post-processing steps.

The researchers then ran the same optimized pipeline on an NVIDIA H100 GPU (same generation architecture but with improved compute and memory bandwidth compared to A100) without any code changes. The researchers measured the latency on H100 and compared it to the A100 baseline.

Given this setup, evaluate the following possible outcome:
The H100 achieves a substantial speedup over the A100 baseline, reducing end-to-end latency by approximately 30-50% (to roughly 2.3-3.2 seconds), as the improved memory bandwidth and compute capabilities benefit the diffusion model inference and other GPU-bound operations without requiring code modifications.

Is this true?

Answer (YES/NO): YES